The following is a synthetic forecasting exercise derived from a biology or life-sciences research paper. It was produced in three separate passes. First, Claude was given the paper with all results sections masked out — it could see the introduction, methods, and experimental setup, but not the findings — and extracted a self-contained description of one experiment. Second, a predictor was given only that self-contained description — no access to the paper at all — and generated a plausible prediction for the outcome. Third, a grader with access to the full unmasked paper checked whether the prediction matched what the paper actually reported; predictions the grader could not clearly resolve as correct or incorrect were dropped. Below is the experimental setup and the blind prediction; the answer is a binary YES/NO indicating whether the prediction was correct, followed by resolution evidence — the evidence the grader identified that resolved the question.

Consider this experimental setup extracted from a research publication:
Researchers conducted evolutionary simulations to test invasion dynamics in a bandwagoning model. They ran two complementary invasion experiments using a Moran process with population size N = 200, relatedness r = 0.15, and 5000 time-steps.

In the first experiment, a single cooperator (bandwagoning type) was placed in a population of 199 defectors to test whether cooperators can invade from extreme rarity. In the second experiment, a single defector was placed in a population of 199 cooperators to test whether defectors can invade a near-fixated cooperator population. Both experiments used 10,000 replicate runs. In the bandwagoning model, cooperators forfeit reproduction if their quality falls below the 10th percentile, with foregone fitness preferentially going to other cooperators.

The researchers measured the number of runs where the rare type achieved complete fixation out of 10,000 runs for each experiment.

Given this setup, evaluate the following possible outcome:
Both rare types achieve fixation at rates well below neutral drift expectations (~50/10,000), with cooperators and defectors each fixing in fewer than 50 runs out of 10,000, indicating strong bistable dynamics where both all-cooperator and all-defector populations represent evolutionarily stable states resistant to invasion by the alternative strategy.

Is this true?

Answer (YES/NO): NO